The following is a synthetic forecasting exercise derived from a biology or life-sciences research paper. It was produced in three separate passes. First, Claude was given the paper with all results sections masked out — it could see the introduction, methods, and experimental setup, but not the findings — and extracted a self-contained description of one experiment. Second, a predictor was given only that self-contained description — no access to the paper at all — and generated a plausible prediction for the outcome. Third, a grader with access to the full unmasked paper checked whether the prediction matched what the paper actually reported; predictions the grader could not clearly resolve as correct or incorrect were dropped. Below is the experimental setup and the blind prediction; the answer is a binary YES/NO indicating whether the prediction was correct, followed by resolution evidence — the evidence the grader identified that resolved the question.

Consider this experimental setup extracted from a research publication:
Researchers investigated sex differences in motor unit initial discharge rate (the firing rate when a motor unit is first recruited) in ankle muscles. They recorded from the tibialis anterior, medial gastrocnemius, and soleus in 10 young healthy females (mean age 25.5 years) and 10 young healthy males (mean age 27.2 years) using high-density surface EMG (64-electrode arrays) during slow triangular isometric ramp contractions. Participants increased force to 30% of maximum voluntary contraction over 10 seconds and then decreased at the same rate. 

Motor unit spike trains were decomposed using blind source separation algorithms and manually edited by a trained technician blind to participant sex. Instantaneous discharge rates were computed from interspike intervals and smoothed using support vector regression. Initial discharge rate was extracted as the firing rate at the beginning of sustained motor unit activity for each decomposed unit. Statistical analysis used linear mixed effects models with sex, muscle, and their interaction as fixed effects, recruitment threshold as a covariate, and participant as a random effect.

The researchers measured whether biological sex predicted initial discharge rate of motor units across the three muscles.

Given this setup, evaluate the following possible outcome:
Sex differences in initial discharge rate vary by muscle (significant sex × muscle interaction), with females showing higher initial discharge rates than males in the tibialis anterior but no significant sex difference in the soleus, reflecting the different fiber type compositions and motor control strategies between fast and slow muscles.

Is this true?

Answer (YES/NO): NO